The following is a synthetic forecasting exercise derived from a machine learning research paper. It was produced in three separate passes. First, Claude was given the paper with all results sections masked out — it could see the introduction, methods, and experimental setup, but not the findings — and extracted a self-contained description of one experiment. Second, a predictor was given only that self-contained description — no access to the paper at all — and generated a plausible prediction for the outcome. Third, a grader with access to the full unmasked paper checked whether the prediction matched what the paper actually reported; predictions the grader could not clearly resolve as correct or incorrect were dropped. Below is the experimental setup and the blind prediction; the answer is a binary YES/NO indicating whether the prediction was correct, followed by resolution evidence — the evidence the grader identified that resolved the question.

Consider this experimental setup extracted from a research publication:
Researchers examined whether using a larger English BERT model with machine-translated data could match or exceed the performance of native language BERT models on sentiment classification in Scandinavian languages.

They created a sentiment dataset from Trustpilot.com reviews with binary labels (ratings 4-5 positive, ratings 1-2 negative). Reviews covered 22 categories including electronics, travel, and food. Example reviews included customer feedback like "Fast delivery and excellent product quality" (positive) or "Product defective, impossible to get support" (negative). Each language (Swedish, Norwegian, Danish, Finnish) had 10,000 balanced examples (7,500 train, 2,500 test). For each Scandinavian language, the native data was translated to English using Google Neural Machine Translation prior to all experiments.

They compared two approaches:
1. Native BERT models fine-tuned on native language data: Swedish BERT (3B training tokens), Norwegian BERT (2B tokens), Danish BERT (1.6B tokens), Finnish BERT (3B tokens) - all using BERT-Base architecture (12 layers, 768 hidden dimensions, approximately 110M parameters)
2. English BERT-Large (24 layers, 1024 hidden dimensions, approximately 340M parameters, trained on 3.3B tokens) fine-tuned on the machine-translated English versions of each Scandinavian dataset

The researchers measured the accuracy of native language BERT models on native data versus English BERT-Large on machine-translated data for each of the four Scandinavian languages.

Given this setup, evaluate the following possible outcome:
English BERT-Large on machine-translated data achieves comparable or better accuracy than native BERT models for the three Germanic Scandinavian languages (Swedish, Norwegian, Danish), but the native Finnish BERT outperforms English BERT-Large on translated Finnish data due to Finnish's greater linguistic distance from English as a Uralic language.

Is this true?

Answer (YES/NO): YES